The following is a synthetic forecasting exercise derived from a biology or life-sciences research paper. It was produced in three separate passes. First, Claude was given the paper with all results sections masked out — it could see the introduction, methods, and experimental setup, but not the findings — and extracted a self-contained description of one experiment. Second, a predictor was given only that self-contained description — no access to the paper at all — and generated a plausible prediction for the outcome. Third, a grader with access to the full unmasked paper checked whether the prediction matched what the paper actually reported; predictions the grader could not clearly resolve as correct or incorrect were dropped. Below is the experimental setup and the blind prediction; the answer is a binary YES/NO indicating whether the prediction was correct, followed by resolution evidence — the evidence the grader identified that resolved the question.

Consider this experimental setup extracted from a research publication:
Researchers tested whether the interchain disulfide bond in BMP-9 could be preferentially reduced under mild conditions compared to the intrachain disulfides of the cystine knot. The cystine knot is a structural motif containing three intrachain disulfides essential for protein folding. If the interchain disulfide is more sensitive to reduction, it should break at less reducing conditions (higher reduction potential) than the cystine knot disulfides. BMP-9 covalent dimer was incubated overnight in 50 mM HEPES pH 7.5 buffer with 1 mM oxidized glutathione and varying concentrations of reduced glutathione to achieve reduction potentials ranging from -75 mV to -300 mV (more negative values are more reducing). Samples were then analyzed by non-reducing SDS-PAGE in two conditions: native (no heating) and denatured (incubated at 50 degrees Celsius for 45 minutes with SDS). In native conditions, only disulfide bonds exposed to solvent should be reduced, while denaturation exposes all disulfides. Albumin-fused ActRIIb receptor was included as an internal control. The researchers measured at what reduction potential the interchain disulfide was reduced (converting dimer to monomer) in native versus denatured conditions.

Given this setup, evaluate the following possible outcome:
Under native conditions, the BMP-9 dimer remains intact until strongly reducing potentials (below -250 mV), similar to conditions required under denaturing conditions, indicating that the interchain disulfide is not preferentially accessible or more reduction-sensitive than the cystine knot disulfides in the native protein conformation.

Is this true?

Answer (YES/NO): NO